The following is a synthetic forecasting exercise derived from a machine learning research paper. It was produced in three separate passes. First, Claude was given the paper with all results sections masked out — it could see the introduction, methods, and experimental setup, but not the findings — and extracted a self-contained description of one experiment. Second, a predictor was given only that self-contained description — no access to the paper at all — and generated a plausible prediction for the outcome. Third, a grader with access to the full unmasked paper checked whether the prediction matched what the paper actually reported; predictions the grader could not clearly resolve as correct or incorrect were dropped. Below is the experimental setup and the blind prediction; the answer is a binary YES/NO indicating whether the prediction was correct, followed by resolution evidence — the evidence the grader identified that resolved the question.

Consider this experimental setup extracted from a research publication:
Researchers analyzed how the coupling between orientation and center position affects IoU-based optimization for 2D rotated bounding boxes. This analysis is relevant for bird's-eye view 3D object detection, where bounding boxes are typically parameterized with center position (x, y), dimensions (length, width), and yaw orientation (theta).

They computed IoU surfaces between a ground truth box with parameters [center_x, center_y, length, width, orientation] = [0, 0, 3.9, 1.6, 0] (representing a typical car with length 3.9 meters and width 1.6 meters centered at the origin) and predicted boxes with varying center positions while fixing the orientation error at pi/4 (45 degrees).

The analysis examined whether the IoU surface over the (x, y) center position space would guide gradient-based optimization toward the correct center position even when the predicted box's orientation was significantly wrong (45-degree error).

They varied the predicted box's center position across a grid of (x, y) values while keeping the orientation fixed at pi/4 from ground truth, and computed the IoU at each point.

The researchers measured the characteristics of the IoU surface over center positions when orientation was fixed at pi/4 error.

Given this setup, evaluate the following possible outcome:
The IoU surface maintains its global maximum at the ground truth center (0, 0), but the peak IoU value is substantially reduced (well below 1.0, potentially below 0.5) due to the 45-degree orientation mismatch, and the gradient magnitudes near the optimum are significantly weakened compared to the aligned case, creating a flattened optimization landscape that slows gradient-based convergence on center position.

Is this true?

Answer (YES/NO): NO